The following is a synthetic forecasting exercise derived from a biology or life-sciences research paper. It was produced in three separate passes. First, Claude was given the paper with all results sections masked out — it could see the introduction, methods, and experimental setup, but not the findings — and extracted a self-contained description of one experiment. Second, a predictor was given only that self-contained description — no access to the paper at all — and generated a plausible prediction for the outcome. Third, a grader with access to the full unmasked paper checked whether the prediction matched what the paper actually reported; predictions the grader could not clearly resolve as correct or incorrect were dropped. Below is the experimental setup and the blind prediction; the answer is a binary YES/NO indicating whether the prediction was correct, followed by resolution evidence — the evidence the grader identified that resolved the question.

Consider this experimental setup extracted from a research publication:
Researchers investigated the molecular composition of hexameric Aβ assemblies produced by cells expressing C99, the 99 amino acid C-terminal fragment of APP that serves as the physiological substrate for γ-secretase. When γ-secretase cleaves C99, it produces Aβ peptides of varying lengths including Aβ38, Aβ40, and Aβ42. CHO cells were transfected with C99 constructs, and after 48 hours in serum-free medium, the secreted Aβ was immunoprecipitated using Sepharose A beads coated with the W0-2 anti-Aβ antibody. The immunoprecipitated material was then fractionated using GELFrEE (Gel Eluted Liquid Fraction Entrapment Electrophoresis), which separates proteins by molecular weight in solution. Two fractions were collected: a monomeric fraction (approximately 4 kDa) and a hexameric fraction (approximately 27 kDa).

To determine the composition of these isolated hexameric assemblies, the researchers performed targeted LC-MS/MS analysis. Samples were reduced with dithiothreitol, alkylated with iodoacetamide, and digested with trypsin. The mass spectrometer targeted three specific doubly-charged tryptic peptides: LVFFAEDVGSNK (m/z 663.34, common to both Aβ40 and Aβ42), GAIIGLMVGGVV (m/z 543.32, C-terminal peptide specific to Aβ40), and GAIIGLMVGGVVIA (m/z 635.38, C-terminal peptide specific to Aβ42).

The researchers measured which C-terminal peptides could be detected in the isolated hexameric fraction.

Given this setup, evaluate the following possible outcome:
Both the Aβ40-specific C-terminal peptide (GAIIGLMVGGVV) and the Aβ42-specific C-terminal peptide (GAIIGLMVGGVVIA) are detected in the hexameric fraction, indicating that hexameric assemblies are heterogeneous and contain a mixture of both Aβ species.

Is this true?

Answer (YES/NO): NO